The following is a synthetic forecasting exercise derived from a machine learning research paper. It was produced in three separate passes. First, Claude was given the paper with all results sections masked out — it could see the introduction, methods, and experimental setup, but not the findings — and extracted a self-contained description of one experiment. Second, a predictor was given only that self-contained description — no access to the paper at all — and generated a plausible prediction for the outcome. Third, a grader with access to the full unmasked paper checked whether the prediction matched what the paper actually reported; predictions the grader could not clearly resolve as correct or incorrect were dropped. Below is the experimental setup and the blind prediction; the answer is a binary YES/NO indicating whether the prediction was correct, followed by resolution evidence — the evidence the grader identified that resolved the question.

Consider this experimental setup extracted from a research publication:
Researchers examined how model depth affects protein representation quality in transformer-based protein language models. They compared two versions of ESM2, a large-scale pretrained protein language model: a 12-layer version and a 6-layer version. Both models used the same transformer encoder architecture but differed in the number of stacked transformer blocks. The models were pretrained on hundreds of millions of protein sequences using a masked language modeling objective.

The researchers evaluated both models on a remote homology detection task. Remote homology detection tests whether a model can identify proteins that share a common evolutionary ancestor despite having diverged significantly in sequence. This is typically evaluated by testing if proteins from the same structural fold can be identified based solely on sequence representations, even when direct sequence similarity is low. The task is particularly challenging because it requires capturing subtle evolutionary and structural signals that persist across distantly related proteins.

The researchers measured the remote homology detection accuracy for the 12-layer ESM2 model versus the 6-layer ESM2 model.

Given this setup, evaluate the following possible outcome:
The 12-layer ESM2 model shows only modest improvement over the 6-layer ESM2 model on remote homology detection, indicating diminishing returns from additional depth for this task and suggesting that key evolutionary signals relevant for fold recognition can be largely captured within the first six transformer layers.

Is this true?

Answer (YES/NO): NO